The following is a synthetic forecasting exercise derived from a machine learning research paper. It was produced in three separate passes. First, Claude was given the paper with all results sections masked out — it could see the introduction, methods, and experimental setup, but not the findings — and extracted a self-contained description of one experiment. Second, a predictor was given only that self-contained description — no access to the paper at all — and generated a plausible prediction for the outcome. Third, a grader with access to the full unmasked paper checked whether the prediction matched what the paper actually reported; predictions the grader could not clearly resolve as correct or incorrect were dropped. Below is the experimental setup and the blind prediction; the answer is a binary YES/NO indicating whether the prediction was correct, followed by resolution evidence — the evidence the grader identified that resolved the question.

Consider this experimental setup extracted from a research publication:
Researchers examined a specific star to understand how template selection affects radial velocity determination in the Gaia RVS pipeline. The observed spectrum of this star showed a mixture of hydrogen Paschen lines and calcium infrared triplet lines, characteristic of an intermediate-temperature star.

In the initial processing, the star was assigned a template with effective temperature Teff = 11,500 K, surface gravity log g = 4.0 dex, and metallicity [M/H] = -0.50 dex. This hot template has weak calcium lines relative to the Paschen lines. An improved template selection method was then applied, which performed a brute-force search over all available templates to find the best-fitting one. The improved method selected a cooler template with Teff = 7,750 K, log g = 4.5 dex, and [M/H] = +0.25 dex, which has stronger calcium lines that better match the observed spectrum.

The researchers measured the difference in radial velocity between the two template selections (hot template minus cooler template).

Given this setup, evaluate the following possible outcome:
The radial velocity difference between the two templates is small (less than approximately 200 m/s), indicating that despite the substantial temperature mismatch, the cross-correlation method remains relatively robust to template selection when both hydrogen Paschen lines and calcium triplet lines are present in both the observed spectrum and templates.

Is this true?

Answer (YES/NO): NO